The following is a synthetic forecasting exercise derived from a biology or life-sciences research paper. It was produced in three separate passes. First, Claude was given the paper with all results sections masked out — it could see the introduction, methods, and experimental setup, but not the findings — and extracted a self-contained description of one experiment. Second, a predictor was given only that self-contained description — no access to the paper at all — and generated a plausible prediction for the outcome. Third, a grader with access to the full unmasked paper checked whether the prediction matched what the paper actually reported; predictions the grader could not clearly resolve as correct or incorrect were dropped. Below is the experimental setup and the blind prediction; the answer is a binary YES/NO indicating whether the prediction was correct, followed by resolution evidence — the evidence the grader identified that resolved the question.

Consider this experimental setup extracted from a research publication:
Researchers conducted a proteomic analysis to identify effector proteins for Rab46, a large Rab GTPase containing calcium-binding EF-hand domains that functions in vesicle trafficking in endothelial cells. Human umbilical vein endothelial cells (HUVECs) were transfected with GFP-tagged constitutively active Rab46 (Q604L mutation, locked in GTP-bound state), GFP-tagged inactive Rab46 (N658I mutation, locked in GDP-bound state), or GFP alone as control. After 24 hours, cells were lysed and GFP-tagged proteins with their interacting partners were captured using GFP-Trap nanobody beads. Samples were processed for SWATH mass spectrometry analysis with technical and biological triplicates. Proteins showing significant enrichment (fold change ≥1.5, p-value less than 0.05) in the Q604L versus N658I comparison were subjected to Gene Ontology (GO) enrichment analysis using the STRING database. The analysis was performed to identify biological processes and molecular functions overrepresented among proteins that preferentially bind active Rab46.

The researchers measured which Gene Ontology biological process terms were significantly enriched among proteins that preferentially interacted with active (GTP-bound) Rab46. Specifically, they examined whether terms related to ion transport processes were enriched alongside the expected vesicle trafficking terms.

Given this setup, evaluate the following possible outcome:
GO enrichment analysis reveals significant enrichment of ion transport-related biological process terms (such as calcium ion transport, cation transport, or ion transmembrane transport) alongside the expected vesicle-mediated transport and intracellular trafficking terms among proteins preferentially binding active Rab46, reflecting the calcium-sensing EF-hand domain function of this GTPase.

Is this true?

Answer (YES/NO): NO